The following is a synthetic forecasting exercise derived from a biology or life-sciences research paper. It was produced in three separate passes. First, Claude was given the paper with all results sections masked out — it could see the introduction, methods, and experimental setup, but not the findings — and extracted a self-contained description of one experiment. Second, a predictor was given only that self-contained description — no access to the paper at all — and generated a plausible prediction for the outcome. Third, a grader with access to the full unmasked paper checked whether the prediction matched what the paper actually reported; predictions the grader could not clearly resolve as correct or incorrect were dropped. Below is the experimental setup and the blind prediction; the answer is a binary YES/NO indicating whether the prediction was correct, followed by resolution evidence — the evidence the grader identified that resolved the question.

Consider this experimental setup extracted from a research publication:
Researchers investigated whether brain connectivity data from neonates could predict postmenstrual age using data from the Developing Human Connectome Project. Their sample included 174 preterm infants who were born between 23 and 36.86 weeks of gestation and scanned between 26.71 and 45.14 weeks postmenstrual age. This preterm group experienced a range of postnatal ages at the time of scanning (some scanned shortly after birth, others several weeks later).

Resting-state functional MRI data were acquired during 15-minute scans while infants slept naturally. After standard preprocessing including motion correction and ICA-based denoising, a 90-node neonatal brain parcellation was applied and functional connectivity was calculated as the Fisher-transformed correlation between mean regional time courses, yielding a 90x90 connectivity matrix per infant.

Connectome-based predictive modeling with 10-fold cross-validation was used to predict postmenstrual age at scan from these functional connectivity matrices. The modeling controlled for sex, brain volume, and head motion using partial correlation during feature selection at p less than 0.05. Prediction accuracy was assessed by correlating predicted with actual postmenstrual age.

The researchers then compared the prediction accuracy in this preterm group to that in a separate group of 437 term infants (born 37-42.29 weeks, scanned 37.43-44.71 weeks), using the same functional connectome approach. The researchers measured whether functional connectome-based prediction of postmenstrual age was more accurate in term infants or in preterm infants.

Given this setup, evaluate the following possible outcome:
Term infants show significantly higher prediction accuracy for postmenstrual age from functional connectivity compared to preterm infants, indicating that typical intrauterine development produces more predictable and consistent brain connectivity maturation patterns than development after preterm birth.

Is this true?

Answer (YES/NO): NO